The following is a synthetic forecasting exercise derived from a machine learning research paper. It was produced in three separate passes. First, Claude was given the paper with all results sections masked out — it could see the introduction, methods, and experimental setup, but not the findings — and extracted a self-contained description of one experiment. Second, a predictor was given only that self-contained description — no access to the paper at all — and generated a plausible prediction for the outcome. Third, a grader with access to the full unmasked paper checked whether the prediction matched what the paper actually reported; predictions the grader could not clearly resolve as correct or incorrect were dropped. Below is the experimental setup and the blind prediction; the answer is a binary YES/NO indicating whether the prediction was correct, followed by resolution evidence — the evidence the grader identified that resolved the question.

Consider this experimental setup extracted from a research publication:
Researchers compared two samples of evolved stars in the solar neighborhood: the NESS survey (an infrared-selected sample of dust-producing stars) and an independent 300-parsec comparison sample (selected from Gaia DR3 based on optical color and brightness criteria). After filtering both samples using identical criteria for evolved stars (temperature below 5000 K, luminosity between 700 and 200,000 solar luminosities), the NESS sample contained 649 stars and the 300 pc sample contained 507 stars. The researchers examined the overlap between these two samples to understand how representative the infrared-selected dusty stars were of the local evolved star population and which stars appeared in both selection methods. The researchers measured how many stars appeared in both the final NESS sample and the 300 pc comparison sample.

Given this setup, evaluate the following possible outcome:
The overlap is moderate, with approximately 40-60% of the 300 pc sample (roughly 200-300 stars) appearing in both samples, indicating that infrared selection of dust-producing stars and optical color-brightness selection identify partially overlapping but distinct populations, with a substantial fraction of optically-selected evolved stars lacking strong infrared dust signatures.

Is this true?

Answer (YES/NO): NO